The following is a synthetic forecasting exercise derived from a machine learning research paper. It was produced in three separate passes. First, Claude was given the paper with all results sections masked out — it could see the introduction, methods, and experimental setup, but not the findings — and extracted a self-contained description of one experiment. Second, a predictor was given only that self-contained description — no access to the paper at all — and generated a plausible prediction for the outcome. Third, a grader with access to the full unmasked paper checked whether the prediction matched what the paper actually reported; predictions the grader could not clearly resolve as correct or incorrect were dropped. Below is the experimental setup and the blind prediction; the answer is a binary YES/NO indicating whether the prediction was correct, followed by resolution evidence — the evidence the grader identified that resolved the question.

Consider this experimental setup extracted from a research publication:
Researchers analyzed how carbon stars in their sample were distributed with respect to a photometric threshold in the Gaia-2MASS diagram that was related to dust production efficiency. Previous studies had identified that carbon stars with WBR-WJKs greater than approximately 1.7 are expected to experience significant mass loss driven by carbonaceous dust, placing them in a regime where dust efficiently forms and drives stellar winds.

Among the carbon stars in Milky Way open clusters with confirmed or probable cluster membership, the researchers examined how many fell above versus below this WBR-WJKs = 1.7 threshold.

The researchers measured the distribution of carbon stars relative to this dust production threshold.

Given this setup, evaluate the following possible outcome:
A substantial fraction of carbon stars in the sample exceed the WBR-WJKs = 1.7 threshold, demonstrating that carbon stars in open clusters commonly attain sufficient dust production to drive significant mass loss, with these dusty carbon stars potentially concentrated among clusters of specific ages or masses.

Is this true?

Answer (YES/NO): NO